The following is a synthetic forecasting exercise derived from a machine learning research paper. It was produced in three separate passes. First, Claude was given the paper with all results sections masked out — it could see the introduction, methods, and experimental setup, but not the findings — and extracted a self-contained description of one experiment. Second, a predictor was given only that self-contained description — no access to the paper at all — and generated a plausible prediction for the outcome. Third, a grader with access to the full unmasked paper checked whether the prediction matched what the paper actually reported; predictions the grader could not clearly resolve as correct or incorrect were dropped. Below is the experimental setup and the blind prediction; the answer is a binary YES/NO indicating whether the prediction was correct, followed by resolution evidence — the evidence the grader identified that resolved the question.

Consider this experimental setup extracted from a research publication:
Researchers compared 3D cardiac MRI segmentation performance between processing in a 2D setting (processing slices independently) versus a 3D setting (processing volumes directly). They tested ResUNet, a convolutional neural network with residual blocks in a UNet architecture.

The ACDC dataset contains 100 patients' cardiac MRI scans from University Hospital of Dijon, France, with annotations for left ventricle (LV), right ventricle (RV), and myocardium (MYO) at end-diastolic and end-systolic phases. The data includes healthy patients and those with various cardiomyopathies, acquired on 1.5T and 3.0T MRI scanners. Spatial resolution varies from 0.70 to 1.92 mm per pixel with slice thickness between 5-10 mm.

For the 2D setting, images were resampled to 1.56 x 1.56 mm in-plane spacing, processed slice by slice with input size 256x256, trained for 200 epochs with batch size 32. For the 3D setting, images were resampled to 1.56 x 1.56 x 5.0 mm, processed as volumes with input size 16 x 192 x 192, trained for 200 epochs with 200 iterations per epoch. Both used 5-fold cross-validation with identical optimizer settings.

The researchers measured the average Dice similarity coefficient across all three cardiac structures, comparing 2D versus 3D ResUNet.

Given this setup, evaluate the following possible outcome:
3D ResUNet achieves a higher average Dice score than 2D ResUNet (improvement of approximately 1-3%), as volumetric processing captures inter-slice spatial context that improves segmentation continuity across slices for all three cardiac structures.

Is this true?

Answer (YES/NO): NO